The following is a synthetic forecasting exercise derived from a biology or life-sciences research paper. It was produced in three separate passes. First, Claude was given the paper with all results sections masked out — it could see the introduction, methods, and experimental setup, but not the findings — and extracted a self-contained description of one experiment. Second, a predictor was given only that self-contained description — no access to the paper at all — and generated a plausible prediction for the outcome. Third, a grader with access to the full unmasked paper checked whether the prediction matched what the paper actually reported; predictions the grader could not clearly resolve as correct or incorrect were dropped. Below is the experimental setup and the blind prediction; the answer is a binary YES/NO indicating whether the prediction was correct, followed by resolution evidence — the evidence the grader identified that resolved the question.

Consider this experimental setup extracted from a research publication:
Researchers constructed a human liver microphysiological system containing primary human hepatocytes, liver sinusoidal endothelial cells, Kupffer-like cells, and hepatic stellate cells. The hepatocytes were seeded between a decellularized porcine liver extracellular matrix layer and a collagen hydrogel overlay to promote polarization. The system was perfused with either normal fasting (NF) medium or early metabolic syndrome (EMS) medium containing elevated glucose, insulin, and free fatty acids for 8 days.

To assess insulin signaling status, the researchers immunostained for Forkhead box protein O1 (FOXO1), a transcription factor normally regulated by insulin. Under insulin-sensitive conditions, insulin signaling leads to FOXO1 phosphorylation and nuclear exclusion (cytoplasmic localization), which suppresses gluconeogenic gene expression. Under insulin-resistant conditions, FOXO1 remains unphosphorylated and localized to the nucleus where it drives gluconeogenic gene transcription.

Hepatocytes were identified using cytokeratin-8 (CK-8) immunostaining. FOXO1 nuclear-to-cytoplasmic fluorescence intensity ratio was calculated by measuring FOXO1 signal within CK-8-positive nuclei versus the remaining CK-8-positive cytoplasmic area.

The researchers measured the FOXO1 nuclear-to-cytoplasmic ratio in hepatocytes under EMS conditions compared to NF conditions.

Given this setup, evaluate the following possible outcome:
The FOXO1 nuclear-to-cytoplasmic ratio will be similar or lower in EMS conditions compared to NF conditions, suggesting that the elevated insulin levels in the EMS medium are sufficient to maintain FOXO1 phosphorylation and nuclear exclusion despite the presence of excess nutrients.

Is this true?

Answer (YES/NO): NO